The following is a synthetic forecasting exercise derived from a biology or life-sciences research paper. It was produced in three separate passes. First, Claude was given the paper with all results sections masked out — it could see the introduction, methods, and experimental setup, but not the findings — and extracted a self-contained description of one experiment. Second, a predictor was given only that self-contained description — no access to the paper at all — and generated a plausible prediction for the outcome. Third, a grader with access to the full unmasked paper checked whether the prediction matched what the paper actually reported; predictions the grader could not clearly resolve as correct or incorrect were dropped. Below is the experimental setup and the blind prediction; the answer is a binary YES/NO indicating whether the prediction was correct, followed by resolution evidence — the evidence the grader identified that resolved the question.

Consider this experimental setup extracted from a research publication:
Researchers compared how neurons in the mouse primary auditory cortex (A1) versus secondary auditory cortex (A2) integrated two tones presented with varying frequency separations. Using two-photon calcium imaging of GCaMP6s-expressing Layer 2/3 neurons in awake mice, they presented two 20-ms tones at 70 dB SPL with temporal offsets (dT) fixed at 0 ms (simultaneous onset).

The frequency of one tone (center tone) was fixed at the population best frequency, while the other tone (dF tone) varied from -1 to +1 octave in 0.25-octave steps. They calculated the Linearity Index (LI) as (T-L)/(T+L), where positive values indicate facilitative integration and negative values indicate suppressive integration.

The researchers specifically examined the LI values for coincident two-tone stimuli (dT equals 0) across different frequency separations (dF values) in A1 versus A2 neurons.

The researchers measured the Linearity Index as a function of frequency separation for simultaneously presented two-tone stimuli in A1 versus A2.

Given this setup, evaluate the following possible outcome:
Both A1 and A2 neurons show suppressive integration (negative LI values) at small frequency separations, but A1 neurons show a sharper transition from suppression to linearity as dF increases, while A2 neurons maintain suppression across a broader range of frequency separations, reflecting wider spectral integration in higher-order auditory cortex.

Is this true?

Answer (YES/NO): NO